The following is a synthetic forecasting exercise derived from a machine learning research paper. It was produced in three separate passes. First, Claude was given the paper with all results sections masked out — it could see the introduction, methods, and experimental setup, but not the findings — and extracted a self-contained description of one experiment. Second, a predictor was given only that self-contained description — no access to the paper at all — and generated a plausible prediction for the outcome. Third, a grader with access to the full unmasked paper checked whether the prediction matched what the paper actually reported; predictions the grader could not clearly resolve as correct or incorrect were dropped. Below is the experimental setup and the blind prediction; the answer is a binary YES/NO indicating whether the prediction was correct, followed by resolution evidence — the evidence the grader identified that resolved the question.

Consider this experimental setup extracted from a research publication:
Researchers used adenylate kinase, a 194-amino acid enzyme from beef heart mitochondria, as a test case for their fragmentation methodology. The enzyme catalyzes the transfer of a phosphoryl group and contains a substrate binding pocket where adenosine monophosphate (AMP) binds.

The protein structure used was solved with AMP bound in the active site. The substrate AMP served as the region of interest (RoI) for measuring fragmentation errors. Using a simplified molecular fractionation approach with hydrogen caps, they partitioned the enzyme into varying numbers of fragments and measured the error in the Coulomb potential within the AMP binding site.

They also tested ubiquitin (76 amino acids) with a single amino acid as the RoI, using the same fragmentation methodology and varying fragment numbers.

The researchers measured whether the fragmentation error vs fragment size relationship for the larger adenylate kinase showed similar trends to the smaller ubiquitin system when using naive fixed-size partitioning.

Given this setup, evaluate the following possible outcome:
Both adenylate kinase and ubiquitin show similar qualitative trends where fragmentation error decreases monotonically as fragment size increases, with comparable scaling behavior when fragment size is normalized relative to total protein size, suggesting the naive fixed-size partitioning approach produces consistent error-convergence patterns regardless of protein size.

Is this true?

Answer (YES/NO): NO